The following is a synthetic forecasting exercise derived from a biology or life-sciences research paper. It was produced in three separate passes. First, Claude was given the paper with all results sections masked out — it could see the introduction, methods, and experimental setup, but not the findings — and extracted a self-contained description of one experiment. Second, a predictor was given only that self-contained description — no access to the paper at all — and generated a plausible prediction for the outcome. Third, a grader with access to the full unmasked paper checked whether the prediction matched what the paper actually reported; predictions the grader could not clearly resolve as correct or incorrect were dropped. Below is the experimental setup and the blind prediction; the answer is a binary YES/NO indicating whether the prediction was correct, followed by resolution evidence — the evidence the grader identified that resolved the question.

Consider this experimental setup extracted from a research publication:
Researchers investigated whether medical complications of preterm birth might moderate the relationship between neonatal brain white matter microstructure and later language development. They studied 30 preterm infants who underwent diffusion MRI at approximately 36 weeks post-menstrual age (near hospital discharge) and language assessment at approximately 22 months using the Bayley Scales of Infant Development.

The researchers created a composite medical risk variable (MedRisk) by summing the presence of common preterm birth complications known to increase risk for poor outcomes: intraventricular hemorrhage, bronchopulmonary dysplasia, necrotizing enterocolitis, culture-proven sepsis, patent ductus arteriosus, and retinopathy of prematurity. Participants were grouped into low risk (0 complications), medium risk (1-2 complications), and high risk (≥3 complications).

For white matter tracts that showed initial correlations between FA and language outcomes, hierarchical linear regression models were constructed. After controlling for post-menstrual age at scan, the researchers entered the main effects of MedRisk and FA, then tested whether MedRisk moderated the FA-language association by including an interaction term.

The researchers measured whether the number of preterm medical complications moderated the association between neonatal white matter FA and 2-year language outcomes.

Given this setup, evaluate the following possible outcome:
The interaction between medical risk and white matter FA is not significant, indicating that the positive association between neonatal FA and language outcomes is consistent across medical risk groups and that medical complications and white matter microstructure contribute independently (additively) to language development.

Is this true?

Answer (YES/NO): NO